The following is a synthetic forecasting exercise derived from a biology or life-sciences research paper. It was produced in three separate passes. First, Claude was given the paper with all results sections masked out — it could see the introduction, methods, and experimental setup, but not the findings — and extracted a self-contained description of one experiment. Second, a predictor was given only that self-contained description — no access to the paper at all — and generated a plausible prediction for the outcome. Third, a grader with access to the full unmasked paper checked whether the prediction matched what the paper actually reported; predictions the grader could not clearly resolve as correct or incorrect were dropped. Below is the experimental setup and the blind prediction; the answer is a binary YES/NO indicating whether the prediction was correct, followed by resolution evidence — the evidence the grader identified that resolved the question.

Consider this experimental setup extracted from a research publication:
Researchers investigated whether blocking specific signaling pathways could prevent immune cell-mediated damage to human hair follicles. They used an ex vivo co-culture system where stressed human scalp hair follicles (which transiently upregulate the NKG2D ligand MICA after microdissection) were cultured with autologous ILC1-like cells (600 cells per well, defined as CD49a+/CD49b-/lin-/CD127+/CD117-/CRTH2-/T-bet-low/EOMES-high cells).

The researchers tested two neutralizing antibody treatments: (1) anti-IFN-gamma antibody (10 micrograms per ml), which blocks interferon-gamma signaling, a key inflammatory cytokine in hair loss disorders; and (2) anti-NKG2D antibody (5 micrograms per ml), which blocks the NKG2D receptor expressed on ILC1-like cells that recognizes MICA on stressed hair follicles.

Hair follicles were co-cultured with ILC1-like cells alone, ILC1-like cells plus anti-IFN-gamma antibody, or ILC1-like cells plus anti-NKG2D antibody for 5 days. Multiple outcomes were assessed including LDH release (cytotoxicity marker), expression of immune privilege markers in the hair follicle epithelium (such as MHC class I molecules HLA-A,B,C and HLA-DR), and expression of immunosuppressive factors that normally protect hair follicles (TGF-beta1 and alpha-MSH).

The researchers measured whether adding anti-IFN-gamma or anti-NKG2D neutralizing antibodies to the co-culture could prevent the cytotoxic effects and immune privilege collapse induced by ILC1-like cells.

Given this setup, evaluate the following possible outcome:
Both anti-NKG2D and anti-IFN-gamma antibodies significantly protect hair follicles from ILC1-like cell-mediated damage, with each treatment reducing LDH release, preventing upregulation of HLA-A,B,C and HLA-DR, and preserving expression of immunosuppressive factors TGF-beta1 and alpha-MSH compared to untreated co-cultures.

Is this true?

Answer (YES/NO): NO